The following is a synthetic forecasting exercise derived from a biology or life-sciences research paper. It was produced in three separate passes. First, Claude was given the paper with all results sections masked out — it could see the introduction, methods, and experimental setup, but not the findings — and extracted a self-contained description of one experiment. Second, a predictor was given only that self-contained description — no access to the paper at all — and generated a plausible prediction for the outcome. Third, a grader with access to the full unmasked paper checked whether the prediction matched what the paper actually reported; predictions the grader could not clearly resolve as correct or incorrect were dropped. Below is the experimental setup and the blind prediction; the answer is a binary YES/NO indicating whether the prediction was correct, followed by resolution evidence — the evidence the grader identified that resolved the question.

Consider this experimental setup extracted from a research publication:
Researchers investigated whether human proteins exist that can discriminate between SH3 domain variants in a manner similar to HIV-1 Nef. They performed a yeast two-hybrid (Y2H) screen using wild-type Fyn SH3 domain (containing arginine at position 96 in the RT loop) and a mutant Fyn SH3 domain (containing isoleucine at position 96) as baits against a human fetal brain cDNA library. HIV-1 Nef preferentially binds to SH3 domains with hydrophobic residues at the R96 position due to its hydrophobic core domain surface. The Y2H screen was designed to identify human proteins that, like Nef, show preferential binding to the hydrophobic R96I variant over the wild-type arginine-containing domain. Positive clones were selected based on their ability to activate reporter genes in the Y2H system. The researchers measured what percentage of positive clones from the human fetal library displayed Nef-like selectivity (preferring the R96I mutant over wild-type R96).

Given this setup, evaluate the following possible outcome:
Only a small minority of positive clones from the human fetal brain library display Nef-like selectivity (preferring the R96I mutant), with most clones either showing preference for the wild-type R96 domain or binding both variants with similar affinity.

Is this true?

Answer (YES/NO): YES